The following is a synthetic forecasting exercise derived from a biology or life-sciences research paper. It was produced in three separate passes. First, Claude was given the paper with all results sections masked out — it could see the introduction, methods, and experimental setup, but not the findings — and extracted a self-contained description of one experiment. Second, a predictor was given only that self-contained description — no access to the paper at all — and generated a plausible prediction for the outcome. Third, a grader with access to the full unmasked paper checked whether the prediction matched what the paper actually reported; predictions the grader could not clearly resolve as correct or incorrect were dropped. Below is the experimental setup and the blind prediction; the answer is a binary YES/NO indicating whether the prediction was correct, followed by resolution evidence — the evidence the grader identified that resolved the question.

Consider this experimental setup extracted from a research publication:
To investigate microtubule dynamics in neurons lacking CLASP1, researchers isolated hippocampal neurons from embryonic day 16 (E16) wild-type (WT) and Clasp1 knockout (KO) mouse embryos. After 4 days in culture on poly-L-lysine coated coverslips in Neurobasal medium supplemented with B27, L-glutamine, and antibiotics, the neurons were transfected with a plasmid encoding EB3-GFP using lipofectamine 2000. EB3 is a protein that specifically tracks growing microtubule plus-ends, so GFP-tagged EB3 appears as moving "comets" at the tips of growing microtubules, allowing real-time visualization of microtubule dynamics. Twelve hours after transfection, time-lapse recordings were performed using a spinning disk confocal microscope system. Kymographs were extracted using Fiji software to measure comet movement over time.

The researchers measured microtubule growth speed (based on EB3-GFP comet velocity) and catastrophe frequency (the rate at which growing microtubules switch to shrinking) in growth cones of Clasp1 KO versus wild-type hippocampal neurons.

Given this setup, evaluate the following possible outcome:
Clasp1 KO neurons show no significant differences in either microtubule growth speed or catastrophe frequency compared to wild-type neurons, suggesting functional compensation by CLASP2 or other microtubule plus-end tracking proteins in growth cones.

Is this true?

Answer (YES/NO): NO